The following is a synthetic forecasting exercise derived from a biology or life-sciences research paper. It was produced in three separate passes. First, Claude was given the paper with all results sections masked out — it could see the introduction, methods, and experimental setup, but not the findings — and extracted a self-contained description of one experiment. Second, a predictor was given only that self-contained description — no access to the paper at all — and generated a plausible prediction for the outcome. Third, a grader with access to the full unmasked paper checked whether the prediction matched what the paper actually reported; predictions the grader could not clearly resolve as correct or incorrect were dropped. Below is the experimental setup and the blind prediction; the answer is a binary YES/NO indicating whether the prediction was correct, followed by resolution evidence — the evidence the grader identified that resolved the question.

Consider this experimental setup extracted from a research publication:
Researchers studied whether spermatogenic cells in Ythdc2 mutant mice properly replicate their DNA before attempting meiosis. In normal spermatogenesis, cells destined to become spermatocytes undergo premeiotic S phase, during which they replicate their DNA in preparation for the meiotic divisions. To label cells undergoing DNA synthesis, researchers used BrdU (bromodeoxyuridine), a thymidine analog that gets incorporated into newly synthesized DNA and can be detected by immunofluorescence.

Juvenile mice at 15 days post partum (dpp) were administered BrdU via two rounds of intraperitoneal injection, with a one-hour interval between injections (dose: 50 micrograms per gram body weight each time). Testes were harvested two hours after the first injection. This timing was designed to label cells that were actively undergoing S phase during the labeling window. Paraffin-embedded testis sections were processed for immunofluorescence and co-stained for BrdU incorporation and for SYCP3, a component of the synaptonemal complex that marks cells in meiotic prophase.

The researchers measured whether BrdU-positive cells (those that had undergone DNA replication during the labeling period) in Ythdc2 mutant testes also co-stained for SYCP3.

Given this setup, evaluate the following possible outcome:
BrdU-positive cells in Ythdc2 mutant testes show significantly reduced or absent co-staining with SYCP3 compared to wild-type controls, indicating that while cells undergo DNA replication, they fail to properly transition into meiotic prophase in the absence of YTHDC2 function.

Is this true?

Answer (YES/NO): NO